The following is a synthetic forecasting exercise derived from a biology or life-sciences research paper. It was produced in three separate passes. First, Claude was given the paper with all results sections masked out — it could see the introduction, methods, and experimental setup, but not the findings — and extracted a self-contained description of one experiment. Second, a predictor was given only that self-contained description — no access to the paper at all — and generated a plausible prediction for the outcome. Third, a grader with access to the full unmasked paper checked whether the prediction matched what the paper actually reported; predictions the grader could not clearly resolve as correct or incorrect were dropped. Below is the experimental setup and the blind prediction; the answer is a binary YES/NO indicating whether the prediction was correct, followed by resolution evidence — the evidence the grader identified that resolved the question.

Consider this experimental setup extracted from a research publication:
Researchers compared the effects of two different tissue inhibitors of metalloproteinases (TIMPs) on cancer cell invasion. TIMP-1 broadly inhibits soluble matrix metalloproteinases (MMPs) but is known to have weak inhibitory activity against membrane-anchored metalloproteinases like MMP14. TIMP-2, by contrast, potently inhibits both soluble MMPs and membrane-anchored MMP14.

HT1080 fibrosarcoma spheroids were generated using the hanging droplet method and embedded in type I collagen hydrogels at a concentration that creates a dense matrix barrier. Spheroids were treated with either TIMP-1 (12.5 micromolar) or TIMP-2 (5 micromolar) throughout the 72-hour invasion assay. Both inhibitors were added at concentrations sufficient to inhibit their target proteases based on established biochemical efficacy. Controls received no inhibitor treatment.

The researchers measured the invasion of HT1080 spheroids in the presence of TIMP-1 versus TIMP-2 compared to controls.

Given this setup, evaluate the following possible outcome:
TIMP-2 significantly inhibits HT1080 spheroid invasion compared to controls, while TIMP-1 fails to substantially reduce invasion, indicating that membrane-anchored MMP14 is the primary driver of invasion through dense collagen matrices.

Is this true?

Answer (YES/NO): YES